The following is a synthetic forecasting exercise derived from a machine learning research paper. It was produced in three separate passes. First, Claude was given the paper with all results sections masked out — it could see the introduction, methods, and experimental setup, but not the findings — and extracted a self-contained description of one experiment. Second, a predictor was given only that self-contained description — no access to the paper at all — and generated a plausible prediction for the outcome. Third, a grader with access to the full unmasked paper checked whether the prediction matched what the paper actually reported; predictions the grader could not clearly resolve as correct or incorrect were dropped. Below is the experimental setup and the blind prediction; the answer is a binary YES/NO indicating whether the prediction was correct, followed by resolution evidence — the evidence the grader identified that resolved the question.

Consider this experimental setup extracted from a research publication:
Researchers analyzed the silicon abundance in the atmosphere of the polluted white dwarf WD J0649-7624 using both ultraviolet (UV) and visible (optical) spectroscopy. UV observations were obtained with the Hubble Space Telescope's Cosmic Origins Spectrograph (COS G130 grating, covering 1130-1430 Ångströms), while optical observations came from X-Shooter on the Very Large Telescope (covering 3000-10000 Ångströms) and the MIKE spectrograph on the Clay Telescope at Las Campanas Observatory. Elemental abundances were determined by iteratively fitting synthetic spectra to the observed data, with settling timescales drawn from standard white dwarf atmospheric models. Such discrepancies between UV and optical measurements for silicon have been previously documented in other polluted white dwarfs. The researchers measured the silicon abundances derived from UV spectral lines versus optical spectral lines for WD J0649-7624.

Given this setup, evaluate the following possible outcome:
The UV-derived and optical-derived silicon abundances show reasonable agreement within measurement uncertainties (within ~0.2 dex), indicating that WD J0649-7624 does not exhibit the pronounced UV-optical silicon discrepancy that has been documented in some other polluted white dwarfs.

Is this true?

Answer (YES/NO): NO